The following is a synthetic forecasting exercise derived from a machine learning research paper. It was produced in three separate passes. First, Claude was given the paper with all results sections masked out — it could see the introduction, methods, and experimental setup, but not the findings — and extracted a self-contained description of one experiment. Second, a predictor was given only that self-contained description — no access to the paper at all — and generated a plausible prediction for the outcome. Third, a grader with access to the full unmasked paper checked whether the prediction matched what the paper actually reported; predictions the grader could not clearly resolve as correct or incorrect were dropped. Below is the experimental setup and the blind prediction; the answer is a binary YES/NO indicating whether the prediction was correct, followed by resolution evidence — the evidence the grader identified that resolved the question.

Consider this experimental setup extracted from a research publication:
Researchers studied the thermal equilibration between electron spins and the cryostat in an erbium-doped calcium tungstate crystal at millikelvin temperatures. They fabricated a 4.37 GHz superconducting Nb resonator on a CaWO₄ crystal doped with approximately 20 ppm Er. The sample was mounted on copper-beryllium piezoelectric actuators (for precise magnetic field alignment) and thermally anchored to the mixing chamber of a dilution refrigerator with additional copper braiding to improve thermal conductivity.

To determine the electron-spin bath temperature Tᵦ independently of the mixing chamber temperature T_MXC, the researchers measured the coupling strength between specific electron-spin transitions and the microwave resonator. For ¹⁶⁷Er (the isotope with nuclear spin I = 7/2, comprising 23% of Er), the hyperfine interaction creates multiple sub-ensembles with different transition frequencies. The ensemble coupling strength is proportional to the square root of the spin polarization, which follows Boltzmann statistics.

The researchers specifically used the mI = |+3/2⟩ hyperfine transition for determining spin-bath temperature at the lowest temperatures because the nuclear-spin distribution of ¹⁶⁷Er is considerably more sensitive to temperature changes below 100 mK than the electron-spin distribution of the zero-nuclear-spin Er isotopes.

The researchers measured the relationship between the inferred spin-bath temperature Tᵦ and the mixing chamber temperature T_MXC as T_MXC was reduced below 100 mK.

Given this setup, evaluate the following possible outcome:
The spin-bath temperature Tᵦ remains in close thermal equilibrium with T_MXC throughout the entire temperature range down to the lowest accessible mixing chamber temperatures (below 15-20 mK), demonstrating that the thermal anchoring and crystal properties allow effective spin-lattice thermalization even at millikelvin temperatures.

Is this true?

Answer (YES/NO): NO